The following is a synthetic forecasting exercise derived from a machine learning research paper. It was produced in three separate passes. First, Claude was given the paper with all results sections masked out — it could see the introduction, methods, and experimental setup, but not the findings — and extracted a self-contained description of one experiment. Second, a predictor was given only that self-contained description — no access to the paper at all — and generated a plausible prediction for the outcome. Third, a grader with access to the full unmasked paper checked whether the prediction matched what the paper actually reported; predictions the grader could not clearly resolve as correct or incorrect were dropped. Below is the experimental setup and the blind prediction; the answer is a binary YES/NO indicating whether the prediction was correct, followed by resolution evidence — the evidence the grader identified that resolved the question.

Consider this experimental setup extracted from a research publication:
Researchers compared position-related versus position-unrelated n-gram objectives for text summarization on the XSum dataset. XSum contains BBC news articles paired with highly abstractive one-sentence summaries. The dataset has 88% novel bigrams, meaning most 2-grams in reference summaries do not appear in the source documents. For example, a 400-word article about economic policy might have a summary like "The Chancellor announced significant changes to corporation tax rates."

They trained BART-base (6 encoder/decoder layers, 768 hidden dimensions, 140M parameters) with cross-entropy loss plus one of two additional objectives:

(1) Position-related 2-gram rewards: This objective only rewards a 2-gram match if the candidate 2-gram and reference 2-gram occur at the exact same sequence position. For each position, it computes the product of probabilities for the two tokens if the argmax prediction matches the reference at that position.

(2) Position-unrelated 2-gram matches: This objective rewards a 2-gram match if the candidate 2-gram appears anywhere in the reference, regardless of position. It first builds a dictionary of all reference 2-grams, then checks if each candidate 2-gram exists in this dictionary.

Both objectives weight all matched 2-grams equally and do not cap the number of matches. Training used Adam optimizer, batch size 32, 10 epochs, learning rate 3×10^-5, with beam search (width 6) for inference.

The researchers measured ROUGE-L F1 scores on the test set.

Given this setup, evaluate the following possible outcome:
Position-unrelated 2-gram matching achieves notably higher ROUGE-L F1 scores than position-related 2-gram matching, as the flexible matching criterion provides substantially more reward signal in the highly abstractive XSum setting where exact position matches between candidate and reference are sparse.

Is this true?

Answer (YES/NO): NO